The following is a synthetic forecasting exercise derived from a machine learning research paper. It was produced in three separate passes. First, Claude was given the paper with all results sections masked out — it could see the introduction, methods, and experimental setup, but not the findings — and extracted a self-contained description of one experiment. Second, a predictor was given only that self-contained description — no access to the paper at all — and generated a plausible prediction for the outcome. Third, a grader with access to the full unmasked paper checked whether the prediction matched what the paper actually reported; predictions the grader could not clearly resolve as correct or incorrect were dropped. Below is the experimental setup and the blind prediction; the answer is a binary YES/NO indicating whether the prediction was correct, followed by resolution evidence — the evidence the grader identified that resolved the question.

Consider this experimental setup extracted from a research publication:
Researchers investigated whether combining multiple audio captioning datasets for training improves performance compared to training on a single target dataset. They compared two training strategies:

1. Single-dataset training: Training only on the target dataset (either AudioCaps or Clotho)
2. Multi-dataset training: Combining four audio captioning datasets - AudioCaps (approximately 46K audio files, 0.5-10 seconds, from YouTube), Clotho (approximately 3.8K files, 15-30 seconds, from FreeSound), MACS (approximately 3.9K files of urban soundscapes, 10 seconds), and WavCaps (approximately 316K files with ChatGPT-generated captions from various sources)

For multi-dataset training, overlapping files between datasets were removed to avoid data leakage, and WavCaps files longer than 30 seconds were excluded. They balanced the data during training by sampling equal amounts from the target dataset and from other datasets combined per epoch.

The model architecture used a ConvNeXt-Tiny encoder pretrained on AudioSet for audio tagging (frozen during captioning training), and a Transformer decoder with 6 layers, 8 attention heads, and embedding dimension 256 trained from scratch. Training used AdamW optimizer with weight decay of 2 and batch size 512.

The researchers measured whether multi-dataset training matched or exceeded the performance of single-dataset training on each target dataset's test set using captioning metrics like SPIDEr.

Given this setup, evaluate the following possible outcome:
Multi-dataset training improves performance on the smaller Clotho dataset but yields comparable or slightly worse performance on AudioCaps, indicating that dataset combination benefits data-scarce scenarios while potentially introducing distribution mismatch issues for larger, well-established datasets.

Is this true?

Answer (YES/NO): NO